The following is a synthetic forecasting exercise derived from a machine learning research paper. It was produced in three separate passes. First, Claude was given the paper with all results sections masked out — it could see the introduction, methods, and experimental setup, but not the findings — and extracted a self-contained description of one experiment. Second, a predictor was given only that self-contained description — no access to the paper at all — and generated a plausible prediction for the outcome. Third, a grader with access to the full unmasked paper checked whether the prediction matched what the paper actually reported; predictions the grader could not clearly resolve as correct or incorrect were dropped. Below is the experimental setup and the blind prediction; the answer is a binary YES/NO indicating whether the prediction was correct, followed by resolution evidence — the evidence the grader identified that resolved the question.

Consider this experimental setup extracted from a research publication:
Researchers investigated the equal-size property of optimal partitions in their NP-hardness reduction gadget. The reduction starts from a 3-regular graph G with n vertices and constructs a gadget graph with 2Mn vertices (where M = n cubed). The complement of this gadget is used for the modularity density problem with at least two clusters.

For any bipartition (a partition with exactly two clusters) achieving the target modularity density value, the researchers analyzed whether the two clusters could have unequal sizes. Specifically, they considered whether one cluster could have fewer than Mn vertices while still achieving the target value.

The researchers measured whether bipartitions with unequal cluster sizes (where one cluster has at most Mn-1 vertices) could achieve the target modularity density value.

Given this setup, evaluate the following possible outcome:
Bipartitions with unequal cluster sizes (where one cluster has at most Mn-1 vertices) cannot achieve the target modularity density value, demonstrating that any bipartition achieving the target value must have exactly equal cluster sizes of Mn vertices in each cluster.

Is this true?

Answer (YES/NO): YES